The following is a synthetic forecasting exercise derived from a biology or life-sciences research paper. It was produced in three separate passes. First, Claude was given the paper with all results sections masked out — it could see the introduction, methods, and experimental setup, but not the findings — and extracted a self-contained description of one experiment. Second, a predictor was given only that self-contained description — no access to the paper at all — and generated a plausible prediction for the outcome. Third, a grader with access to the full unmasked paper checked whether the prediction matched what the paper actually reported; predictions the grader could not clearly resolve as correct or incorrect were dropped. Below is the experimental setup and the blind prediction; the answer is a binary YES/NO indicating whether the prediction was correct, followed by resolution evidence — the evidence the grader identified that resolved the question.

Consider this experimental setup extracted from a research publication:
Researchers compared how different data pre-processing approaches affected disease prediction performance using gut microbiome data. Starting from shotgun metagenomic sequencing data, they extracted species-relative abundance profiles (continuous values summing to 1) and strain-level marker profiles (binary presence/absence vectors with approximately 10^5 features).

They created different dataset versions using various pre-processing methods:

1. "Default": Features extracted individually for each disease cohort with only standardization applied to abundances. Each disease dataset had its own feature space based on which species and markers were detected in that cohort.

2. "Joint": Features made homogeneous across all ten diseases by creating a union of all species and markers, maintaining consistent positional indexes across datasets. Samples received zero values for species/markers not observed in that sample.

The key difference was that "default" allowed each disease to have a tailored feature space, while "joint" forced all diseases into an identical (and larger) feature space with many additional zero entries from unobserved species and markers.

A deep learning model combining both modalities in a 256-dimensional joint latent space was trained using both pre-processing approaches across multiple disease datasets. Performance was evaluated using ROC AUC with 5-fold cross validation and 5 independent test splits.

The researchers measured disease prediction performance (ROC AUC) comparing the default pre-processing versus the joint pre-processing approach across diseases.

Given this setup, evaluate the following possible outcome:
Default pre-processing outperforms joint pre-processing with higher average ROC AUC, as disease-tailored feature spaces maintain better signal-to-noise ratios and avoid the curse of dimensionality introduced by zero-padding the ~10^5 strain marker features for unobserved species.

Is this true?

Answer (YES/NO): YES